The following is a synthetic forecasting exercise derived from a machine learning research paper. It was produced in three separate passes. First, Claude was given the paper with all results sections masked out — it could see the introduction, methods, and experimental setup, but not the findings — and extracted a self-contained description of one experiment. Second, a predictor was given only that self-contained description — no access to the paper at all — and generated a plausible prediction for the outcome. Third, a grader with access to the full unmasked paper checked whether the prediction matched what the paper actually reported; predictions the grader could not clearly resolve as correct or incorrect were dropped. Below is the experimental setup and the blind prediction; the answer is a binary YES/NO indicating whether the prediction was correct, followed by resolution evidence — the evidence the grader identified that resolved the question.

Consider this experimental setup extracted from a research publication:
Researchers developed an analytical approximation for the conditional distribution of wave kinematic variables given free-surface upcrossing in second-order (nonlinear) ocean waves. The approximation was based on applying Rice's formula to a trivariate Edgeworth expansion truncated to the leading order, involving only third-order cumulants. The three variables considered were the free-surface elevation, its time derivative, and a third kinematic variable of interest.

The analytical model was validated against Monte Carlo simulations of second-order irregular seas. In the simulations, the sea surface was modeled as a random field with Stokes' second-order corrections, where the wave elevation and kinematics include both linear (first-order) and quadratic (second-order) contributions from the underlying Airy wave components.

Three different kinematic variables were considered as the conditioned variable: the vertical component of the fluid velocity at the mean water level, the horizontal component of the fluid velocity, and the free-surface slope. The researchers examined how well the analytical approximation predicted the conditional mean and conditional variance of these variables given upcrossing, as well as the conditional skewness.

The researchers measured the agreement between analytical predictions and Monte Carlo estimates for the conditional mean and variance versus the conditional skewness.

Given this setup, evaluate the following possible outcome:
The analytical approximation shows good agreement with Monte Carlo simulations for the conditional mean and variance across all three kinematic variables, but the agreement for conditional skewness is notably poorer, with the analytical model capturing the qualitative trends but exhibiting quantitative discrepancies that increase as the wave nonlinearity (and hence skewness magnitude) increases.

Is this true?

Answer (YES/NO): NO